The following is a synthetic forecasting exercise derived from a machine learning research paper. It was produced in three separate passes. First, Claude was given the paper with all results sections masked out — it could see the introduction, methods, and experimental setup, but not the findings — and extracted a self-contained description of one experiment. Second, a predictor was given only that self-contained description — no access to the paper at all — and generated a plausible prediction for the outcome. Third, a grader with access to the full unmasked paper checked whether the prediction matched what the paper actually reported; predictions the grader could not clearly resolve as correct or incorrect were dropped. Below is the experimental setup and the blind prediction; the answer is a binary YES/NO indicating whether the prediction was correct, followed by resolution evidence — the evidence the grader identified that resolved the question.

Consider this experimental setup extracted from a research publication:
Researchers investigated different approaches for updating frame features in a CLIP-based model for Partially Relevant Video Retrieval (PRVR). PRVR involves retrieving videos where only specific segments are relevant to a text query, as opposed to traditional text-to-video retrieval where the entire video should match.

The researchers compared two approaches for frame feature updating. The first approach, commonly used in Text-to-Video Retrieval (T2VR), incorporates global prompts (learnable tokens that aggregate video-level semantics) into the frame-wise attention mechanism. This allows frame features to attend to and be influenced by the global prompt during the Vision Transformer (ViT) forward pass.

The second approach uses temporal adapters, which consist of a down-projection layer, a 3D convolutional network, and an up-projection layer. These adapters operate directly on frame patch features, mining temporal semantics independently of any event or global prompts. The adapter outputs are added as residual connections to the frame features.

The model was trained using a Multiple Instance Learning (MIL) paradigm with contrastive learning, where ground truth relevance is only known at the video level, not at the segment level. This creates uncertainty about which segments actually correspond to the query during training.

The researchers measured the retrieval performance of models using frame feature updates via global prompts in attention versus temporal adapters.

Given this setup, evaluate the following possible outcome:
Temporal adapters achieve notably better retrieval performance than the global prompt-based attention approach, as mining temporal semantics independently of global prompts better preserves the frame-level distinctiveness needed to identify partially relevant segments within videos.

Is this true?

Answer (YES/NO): YES